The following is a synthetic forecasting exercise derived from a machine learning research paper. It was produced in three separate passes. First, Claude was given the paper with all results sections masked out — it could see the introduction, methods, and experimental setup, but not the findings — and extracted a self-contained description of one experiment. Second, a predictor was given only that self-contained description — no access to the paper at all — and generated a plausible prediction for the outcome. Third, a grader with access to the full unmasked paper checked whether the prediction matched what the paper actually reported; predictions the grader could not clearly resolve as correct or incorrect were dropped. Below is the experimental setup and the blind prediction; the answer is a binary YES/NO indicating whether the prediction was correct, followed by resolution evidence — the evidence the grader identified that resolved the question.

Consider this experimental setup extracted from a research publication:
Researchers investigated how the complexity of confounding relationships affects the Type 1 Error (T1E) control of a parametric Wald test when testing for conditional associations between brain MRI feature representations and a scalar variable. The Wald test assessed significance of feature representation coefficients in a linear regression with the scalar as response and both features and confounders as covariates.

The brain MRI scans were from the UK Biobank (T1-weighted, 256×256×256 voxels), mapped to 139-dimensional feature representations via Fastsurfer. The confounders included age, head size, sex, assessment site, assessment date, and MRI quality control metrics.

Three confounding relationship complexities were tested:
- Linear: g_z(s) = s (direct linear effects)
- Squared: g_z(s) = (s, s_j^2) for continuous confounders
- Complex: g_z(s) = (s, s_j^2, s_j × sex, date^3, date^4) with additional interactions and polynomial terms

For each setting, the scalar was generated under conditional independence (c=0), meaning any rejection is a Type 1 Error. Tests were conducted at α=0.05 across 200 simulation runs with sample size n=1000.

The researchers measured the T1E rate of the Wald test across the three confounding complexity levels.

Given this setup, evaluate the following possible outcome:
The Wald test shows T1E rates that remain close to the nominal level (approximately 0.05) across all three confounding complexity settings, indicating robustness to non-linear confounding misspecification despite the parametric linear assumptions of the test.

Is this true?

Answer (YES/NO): NO